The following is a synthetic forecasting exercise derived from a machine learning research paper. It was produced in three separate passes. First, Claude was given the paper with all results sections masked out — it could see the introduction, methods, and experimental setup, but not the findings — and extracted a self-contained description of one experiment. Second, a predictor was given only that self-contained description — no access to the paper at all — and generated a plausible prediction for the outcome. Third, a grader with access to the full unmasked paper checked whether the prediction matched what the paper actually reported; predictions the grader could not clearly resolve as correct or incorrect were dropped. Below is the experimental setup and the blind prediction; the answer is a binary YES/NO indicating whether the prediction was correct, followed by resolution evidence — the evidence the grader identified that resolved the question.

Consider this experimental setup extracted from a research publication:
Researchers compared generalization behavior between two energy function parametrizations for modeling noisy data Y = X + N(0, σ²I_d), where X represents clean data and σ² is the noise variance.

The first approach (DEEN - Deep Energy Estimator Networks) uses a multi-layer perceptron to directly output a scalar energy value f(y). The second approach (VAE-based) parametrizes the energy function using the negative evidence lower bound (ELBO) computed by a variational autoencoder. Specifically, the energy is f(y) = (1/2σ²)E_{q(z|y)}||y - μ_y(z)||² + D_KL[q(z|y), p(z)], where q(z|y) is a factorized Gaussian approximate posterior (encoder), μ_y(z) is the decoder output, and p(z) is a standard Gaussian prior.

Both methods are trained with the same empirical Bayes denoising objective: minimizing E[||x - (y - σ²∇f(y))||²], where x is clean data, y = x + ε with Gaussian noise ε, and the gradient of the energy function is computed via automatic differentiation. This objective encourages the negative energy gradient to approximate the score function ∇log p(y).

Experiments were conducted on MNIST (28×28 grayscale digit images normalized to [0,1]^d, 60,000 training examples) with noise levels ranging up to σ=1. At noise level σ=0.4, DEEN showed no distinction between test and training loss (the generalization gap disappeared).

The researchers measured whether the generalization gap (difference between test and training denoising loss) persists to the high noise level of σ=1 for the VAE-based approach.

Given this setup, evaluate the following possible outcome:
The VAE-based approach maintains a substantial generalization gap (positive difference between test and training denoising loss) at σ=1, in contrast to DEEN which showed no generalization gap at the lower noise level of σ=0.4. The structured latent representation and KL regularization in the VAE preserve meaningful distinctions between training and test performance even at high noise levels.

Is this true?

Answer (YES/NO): YES